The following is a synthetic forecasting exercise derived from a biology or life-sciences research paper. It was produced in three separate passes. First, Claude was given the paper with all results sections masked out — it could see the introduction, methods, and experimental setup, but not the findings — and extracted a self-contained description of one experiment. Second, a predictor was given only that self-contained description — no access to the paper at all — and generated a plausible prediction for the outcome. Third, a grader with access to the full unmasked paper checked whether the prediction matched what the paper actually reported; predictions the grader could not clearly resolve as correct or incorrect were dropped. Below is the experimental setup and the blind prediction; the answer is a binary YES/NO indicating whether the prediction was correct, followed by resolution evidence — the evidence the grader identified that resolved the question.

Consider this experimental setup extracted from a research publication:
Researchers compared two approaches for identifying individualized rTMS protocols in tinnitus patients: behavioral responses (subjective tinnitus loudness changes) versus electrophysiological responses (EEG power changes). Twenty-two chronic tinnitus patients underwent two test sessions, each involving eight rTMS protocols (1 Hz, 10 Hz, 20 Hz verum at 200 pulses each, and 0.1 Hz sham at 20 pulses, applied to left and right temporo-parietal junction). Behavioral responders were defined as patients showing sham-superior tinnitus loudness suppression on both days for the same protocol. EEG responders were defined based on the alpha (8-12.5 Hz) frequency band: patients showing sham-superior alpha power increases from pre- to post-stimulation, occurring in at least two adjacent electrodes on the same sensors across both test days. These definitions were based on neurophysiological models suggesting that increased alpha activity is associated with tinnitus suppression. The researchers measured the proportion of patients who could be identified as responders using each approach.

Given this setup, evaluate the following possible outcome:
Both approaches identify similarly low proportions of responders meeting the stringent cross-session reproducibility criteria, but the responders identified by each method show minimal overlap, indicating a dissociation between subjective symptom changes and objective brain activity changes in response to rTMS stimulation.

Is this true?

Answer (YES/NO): NO